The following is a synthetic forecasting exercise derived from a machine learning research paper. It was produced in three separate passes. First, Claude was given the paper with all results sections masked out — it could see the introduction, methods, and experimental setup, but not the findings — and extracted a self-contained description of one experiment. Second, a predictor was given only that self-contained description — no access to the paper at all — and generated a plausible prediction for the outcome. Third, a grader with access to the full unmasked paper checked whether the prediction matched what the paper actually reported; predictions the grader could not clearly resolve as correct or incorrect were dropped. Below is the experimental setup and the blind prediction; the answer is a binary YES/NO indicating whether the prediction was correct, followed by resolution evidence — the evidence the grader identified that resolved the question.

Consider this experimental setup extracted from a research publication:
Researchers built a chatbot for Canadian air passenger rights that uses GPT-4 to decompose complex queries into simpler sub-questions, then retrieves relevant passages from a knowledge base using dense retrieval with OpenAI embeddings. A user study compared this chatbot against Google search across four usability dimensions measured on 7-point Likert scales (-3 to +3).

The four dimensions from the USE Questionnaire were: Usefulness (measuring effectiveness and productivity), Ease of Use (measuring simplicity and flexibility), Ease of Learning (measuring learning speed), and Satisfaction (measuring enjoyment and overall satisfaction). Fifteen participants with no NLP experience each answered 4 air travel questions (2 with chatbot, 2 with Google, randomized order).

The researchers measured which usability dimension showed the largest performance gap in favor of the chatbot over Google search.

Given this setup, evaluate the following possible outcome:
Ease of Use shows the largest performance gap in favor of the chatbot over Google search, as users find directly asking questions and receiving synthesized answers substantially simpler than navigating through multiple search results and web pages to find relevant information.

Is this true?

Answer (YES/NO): NO